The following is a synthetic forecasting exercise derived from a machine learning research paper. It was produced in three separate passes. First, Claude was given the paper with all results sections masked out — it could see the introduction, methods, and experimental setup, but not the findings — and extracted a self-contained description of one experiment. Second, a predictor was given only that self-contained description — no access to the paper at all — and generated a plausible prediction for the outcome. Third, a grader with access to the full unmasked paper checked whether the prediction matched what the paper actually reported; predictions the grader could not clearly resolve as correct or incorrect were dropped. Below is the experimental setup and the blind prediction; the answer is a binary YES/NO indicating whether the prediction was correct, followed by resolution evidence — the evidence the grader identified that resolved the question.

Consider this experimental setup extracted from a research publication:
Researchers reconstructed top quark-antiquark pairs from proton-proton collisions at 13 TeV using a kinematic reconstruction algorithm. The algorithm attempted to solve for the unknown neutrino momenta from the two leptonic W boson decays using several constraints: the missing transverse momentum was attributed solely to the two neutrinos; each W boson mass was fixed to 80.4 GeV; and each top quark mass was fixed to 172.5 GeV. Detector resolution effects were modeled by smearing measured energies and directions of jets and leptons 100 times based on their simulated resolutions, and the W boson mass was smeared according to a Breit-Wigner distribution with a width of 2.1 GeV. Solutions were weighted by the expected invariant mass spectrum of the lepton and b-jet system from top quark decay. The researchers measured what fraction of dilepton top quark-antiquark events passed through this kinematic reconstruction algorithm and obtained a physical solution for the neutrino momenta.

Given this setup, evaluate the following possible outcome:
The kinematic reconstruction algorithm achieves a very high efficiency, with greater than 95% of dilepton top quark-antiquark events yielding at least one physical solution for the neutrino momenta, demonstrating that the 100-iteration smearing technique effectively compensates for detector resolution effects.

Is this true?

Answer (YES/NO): NO